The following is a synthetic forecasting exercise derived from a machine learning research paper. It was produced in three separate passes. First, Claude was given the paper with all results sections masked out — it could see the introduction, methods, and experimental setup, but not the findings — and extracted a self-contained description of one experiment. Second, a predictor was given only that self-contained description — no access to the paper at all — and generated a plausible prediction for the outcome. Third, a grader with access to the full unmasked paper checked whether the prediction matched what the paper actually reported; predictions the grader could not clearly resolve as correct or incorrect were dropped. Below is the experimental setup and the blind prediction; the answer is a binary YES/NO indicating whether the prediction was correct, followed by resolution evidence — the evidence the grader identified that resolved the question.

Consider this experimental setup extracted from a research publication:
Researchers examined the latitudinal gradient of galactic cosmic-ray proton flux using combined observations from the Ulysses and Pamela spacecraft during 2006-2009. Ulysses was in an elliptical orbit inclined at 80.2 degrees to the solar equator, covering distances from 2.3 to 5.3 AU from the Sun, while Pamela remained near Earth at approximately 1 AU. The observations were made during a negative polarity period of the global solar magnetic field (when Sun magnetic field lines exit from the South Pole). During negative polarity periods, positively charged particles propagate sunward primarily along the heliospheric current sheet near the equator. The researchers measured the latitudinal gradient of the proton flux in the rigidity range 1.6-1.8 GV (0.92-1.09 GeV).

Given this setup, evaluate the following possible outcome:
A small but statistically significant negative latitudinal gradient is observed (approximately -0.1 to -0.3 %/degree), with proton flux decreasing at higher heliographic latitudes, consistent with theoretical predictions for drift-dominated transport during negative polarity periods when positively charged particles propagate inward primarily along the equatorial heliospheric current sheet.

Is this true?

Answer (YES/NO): NO